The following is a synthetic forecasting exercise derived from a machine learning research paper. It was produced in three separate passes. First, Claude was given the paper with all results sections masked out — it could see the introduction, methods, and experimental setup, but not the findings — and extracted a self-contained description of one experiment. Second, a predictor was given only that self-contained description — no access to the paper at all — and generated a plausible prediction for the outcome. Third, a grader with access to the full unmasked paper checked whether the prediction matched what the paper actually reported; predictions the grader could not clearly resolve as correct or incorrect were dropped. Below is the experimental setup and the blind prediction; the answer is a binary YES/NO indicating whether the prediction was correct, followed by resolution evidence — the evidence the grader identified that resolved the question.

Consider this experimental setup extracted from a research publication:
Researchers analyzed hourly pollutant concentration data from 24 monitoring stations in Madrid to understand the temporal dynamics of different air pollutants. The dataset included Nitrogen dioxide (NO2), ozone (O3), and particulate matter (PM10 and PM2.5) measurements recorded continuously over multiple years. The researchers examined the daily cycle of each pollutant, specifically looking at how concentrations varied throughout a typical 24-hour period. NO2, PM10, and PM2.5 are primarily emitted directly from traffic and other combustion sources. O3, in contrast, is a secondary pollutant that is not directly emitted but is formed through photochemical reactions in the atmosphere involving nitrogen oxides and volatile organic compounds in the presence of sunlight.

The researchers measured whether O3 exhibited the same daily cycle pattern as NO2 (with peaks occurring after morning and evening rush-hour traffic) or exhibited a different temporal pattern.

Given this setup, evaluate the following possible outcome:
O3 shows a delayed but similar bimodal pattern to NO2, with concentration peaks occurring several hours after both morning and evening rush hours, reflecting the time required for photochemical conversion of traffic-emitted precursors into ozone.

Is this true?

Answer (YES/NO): NO